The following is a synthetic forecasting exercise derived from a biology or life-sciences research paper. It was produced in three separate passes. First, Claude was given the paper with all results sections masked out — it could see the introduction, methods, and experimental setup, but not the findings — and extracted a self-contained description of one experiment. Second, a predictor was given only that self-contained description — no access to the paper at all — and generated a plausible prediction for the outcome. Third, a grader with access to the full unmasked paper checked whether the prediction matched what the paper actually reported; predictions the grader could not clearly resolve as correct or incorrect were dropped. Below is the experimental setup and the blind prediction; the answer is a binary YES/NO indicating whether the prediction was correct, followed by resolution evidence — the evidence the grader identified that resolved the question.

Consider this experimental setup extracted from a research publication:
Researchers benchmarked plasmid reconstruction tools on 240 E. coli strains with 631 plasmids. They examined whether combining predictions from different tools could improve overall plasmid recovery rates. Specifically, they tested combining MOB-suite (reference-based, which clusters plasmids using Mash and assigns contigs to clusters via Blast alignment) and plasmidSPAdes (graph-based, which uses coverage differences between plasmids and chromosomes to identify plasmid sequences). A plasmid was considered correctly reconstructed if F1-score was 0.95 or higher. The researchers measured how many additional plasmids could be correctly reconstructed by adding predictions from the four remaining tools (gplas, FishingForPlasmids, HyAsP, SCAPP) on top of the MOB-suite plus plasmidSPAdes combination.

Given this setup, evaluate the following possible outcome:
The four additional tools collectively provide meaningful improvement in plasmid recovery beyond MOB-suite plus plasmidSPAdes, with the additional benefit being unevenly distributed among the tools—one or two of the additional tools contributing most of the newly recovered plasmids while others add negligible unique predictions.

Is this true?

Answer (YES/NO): NO